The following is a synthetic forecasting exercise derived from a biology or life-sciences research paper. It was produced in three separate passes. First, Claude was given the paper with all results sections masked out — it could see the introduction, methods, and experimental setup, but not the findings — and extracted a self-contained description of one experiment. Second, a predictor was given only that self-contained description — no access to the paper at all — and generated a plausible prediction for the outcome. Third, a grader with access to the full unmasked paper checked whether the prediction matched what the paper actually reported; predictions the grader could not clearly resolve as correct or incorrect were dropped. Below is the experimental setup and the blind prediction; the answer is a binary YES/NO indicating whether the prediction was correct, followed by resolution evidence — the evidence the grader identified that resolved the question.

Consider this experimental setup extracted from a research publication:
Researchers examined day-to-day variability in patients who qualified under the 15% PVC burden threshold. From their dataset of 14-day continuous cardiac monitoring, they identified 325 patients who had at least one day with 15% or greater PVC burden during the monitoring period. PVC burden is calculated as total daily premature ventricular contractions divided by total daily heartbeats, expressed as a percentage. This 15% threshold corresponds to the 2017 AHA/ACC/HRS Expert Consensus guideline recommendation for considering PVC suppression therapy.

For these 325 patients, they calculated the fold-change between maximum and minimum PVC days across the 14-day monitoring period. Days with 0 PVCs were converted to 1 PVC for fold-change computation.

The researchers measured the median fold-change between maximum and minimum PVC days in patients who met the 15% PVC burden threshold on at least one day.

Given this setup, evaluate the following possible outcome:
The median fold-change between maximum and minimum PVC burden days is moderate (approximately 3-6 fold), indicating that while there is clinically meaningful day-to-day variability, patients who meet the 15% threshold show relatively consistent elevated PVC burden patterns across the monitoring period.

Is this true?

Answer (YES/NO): NO